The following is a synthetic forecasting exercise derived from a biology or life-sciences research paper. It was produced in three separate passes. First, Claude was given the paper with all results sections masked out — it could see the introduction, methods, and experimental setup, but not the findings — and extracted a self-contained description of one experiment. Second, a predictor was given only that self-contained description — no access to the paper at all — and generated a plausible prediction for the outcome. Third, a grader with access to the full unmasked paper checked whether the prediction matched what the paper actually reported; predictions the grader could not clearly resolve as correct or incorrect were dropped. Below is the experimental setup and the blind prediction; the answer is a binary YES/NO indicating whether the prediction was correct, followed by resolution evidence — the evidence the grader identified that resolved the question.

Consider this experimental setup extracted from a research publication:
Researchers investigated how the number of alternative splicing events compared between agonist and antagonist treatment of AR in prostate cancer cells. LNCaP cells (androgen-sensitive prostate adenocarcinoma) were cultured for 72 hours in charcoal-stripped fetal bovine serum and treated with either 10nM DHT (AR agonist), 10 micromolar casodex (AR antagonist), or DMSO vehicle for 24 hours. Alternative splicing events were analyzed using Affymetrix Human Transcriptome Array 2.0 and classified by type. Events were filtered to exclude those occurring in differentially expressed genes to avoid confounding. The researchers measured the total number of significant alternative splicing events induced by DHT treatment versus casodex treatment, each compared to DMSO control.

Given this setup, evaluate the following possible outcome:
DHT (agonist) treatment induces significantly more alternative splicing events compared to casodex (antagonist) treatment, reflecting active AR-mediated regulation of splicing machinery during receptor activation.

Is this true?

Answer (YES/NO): NO